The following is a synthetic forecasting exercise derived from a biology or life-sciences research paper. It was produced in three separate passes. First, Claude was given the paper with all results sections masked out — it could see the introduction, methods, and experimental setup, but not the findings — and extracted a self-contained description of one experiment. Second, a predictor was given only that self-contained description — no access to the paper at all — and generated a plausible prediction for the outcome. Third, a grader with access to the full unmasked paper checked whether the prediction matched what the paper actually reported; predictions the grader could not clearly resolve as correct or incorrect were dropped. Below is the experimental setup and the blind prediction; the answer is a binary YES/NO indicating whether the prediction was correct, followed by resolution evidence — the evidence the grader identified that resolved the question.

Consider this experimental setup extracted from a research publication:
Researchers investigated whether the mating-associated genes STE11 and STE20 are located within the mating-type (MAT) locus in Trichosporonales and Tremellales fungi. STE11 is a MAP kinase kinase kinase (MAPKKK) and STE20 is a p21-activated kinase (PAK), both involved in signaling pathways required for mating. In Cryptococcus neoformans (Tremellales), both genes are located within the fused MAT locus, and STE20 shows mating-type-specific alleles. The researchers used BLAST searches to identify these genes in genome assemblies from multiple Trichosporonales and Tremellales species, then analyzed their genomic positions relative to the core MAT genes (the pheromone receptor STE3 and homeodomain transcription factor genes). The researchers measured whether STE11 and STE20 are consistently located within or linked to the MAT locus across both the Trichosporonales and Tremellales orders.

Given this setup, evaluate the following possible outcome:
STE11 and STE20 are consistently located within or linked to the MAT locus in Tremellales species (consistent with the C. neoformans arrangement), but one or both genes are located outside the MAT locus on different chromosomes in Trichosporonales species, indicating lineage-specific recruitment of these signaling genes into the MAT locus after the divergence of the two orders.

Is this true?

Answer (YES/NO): NO